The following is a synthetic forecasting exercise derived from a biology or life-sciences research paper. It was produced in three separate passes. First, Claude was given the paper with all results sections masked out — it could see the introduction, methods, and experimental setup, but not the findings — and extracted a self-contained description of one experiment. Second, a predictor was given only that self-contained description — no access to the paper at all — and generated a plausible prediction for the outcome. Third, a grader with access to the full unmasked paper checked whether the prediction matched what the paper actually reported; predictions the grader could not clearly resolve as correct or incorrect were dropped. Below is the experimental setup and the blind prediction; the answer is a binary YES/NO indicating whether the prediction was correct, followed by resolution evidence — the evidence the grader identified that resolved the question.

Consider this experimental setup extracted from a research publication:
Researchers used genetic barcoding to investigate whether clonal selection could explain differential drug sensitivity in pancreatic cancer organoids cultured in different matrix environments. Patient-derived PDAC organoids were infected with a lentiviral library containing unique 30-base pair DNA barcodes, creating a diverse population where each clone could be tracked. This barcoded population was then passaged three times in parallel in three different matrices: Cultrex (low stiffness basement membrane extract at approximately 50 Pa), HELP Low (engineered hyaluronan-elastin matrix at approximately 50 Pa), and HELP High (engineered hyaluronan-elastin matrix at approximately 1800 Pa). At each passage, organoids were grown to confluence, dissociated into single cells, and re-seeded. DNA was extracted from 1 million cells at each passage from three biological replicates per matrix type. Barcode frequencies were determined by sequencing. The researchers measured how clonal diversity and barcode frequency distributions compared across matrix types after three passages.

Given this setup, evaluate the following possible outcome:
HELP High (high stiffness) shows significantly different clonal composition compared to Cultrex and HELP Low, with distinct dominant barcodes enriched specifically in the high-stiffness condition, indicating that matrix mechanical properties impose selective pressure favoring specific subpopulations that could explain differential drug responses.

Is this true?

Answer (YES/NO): NO